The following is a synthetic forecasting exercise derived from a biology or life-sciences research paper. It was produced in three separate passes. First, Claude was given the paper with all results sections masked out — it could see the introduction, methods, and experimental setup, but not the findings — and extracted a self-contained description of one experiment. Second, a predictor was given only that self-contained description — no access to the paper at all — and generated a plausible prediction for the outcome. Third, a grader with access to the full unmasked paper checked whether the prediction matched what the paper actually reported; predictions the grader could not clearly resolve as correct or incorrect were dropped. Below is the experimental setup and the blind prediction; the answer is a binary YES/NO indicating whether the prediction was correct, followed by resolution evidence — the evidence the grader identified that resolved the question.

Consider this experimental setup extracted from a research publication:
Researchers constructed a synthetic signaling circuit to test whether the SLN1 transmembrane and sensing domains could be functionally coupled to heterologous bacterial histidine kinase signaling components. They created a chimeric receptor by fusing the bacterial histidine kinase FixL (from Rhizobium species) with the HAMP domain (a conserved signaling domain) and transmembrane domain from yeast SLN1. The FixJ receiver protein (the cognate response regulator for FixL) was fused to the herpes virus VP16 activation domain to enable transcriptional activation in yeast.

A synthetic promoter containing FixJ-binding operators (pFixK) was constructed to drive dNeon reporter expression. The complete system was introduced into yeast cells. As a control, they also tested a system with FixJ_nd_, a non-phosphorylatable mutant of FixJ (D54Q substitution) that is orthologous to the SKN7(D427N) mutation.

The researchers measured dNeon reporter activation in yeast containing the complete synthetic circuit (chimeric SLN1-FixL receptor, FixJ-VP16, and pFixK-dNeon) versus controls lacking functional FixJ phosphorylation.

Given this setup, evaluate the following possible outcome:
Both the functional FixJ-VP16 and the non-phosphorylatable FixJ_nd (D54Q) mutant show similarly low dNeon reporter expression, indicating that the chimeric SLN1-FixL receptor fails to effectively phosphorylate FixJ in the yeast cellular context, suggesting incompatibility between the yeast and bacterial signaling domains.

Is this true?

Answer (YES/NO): NO